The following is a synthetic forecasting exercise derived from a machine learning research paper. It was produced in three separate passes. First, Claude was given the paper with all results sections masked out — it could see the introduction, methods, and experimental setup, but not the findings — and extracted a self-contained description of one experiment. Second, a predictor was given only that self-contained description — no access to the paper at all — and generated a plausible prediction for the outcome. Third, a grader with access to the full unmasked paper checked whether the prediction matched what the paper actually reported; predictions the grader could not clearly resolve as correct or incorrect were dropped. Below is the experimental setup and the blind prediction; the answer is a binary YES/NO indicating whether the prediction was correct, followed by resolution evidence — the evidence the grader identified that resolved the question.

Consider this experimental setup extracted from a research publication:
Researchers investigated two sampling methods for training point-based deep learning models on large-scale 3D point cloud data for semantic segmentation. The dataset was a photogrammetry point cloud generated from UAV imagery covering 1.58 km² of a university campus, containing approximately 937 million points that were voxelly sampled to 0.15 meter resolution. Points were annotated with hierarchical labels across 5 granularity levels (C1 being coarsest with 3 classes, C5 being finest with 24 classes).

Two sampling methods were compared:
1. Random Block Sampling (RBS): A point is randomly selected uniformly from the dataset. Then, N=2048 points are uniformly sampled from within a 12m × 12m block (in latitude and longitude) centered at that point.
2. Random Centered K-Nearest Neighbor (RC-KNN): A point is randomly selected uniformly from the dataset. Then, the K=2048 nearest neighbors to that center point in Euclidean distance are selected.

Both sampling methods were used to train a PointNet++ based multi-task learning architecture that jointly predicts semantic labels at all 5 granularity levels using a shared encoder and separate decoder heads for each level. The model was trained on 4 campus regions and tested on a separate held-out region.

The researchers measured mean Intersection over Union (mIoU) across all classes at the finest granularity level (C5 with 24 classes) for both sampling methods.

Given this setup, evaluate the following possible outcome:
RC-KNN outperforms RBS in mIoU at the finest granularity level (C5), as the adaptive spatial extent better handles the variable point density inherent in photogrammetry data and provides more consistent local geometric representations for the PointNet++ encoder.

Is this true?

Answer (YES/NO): NO